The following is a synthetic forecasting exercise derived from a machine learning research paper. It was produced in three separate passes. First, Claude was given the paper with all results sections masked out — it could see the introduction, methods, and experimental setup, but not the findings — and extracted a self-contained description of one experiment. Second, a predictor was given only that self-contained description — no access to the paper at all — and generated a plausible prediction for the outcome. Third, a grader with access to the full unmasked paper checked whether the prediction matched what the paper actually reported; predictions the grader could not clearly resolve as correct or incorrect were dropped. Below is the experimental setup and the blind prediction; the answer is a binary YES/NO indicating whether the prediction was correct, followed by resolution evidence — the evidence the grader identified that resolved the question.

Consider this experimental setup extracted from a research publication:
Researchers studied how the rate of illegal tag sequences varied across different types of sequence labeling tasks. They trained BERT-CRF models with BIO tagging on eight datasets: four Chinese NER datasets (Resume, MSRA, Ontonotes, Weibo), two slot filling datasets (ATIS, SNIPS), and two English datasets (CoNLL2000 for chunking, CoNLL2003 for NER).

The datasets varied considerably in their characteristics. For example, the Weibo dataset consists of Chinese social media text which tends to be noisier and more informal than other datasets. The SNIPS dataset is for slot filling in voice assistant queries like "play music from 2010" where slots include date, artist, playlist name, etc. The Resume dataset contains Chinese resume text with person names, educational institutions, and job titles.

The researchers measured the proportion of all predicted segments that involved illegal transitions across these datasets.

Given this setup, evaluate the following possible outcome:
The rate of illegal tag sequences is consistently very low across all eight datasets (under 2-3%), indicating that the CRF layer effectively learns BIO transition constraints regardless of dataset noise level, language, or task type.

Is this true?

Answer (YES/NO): NO